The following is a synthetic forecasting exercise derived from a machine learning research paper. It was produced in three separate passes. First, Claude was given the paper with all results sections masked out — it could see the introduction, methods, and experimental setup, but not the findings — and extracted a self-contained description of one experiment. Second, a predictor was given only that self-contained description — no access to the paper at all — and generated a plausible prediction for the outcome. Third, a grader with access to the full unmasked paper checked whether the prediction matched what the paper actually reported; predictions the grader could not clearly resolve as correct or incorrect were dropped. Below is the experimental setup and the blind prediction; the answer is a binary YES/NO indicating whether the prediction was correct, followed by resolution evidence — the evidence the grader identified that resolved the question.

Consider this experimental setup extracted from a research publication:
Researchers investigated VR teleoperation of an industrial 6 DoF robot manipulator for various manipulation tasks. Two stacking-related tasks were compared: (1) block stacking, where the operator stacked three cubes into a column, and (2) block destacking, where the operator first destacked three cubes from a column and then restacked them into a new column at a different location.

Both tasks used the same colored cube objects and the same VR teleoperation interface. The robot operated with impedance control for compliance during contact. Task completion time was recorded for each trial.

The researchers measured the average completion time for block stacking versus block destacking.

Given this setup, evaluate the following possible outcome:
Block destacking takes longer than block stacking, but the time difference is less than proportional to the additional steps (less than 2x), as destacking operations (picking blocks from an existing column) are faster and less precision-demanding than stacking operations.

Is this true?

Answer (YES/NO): YES